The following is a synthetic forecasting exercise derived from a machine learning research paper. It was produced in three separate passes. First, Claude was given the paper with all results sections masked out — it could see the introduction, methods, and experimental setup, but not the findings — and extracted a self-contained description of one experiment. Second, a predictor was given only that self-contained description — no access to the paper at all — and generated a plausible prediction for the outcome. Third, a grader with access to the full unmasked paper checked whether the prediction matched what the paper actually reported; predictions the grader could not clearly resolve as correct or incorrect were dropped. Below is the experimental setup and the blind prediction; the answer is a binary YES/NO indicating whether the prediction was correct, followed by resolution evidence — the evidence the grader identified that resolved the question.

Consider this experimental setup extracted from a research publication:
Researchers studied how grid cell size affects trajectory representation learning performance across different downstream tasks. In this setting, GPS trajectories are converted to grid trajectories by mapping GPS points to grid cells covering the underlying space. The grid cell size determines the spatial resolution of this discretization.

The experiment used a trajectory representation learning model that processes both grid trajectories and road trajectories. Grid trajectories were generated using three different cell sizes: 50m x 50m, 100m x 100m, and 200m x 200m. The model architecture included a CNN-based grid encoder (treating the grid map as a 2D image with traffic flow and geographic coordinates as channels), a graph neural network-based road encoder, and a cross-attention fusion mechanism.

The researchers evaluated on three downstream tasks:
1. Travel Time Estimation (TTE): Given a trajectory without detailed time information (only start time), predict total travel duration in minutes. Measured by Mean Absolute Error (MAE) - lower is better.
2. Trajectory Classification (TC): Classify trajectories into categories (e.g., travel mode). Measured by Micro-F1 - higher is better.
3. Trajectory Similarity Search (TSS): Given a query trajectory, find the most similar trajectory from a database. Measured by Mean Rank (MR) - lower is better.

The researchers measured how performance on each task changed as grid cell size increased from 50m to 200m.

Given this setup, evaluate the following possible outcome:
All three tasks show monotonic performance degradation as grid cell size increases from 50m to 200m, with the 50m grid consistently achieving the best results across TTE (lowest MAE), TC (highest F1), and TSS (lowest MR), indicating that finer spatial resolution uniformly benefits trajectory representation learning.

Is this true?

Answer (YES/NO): NO